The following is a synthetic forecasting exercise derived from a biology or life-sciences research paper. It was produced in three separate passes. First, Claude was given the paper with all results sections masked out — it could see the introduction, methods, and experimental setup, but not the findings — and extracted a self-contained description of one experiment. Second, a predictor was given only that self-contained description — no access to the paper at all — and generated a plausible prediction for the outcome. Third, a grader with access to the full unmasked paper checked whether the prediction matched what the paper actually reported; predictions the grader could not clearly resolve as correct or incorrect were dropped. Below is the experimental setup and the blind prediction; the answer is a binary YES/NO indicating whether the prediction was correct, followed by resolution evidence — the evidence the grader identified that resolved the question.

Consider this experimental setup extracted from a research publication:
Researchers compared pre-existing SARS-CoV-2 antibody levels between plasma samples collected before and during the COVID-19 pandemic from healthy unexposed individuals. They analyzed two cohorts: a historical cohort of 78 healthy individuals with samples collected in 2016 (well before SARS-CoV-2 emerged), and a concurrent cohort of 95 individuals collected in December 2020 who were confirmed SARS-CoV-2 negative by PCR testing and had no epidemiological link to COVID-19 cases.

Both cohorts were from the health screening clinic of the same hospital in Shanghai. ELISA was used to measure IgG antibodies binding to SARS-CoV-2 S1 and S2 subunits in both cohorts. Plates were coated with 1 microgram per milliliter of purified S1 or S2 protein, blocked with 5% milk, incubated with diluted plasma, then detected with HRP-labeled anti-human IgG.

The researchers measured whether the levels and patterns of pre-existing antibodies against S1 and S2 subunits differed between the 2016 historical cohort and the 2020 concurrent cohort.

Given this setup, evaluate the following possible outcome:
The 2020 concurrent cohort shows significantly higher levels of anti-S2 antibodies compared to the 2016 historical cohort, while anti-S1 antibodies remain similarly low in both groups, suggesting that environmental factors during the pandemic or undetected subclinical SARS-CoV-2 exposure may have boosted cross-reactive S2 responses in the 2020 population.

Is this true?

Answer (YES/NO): NO